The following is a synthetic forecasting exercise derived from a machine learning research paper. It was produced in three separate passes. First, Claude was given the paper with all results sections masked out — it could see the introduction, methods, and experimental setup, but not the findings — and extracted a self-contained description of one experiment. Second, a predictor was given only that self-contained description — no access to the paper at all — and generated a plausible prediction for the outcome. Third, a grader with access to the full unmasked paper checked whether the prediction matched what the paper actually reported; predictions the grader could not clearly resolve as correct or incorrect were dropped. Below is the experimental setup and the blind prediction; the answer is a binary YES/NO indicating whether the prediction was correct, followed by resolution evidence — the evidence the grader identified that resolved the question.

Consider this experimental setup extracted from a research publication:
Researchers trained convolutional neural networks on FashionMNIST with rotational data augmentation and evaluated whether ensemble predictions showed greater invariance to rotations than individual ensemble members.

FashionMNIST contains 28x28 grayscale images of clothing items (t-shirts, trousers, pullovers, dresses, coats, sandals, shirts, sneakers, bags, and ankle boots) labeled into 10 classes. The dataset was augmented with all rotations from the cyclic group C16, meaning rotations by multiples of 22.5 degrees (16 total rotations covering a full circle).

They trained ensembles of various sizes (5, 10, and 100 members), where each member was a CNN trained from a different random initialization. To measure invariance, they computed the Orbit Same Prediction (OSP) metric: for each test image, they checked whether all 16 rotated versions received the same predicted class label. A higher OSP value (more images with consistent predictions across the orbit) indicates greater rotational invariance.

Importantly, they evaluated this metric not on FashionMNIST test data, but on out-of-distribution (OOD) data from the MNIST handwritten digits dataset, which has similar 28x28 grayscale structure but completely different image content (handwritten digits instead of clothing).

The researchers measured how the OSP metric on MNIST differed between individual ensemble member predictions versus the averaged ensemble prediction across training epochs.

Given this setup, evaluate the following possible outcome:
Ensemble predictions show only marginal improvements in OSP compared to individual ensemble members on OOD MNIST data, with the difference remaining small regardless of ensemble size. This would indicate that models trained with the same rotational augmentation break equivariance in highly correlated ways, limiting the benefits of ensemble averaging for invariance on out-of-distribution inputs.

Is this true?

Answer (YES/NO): NO